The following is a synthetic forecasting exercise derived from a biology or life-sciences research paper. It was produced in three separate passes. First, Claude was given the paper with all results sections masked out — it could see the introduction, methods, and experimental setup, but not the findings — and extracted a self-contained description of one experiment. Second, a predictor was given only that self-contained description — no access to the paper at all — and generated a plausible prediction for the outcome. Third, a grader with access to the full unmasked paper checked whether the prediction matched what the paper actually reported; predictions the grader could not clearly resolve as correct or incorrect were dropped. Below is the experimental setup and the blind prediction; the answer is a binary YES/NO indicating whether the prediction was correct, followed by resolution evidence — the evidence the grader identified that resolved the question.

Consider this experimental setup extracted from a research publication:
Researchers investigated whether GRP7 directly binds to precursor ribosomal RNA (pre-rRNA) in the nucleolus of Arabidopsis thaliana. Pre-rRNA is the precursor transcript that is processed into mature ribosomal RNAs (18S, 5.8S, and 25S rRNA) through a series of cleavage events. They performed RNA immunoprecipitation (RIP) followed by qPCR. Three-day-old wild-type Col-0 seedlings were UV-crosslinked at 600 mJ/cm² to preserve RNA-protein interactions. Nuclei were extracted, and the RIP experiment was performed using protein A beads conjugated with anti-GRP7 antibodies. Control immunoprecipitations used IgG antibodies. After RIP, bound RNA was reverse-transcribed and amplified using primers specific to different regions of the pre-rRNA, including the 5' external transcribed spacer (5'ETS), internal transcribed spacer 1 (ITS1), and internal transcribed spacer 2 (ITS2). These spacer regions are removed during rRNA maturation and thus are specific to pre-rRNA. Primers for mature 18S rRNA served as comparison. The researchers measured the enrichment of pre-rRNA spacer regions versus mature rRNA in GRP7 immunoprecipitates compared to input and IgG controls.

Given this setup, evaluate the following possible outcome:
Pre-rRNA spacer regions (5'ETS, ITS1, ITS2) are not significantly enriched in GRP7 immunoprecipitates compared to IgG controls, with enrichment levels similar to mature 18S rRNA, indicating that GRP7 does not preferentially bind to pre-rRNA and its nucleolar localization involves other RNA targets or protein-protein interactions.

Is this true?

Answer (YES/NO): NO